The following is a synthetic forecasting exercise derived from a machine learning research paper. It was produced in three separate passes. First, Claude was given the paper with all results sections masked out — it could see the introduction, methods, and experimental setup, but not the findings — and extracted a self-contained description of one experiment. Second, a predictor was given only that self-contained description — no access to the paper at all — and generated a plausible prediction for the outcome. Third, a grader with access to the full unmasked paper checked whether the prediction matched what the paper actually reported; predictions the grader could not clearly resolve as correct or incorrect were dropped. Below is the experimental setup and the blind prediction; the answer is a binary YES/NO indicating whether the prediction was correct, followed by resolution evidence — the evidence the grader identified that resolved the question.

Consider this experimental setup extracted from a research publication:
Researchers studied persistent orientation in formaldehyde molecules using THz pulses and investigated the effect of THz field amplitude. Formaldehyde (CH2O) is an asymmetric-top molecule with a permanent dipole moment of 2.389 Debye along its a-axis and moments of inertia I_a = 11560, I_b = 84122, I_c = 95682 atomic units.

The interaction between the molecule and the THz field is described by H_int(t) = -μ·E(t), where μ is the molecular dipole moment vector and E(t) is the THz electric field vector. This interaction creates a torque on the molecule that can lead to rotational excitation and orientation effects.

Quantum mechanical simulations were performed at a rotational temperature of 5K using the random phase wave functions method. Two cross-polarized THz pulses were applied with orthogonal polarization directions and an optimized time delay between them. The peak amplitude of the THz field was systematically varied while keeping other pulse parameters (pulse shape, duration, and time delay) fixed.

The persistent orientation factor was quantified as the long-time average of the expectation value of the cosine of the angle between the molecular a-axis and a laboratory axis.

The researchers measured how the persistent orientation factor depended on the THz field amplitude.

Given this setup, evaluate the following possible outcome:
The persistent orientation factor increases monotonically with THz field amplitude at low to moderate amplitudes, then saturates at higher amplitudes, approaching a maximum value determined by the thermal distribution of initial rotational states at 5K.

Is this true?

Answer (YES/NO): NO